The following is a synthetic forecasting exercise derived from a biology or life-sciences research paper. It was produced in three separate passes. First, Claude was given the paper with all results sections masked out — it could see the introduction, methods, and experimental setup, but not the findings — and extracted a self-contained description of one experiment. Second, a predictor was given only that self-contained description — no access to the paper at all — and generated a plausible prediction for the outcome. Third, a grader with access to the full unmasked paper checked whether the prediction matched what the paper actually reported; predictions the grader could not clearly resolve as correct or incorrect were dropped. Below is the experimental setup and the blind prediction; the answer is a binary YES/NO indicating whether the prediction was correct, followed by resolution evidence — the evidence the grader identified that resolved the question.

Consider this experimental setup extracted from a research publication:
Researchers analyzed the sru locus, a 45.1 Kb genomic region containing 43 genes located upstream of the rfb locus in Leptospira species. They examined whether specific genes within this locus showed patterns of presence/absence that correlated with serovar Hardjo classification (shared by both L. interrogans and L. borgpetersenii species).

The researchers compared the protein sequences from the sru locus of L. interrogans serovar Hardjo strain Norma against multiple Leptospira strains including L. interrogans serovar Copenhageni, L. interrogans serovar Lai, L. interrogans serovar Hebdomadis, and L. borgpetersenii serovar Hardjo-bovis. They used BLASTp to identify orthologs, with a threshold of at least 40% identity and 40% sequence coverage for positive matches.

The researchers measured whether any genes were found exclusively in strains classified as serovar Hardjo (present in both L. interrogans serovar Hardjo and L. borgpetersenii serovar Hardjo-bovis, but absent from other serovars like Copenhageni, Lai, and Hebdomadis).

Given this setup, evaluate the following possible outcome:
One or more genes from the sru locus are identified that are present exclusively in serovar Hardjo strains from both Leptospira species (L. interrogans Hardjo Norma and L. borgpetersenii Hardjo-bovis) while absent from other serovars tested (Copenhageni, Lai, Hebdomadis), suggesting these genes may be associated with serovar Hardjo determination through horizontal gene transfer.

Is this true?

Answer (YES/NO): YES